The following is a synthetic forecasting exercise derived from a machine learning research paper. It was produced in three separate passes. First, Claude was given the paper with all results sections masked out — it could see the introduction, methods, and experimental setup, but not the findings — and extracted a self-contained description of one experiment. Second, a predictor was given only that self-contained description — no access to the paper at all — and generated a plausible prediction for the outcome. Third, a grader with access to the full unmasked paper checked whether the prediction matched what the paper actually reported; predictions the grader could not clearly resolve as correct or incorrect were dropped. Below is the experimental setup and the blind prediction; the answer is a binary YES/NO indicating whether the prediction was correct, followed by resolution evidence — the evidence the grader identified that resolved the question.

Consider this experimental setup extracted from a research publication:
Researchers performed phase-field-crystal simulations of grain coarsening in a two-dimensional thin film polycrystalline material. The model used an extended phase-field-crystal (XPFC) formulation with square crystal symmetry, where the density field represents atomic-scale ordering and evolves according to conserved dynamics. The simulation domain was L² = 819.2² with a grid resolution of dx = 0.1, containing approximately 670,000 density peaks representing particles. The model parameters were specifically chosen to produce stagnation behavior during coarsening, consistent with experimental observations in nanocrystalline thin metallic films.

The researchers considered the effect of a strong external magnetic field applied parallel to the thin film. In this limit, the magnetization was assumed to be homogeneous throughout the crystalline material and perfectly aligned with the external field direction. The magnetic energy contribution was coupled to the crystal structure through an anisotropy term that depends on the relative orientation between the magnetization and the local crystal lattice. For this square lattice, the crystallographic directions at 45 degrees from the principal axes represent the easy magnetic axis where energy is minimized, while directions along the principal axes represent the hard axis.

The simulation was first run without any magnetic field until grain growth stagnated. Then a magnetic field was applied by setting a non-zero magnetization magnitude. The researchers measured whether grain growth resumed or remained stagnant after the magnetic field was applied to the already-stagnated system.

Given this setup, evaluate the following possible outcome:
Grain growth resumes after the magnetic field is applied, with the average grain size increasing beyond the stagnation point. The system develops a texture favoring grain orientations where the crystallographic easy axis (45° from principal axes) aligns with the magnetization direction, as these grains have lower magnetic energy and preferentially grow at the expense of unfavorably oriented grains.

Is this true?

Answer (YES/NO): YES